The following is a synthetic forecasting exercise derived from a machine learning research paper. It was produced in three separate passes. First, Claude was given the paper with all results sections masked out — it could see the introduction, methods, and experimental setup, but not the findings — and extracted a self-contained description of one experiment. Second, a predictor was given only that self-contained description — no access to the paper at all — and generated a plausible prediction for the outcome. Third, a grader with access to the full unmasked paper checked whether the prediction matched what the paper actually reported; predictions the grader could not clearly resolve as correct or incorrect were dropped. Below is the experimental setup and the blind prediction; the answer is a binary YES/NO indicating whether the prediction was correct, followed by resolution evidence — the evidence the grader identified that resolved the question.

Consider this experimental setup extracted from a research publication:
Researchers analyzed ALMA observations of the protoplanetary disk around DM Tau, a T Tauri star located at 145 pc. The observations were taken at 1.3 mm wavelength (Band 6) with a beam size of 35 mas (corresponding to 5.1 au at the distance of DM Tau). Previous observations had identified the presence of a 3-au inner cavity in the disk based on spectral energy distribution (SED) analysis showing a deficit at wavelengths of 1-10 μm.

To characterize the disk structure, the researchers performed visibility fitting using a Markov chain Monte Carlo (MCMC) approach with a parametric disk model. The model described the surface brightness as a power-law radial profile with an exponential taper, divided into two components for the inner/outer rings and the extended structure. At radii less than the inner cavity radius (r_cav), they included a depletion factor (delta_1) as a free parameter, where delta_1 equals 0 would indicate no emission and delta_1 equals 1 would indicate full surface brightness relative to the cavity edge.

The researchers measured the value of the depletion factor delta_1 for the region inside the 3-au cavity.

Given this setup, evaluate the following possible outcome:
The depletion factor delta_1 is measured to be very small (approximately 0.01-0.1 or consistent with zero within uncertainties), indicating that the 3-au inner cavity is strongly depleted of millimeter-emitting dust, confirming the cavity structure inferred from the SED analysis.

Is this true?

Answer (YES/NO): NO